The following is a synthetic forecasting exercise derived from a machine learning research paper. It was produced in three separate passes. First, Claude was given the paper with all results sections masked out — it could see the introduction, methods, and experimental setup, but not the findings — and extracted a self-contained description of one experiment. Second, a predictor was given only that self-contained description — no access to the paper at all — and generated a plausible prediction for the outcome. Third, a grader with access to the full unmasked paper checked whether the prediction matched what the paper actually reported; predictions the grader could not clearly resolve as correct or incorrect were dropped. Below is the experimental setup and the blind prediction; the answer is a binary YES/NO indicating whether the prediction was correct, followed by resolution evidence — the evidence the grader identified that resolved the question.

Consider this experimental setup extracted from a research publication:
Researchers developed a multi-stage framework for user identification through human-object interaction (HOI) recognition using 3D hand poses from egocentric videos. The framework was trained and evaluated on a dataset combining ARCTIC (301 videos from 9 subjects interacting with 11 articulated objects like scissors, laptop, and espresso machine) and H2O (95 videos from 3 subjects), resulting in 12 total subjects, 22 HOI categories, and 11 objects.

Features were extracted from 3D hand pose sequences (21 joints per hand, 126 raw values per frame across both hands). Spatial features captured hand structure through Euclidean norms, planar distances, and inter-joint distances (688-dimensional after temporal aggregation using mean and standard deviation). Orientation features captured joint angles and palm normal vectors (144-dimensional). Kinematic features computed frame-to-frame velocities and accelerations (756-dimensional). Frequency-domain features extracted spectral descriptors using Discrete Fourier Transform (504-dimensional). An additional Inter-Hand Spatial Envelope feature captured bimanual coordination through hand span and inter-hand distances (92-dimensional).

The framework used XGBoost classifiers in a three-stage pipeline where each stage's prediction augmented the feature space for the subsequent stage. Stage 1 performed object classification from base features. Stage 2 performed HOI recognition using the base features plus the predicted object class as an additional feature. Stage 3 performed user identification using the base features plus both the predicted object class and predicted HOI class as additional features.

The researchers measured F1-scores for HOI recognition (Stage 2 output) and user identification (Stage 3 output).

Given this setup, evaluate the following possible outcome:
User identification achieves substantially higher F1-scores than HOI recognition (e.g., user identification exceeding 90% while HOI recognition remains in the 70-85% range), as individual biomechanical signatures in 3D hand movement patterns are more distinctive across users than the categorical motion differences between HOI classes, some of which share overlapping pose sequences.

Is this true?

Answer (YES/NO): NO